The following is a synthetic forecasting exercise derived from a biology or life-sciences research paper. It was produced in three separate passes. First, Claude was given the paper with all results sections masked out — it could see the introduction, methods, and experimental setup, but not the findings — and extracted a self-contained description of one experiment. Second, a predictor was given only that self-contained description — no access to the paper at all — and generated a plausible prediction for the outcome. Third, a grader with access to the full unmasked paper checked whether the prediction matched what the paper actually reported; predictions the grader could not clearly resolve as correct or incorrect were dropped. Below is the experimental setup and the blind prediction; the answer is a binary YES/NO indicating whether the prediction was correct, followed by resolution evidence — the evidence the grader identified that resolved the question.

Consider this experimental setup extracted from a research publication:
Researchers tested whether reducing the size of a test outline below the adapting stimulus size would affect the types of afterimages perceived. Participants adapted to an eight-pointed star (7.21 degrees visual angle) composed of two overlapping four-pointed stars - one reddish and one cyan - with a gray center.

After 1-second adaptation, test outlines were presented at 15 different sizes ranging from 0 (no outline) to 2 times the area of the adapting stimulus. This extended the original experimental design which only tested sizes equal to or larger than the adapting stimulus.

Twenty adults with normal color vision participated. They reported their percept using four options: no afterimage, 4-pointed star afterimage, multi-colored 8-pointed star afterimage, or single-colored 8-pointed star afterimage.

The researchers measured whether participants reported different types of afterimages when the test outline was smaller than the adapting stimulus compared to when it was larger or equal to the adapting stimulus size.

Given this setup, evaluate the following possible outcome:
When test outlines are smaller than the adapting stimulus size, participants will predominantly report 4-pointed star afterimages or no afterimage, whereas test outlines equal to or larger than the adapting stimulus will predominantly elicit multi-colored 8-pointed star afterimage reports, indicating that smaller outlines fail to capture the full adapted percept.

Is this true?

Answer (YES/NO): NO